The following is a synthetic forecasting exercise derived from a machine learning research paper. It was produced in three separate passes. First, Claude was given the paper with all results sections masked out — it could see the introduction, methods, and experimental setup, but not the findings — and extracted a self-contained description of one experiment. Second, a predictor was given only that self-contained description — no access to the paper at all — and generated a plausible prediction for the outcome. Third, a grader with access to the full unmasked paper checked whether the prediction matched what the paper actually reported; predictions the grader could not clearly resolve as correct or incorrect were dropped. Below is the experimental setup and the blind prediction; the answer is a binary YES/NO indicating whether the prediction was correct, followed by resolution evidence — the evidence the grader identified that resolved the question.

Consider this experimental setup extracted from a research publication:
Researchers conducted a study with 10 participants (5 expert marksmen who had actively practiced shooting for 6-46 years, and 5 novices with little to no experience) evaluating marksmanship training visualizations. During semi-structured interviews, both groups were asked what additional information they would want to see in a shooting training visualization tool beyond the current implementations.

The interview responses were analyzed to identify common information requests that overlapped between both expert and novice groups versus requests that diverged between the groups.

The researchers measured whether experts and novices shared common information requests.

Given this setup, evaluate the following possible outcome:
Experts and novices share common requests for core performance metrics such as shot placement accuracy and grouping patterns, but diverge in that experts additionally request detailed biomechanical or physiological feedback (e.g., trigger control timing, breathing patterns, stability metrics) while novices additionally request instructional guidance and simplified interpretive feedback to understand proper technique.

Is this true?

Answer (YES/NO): NO